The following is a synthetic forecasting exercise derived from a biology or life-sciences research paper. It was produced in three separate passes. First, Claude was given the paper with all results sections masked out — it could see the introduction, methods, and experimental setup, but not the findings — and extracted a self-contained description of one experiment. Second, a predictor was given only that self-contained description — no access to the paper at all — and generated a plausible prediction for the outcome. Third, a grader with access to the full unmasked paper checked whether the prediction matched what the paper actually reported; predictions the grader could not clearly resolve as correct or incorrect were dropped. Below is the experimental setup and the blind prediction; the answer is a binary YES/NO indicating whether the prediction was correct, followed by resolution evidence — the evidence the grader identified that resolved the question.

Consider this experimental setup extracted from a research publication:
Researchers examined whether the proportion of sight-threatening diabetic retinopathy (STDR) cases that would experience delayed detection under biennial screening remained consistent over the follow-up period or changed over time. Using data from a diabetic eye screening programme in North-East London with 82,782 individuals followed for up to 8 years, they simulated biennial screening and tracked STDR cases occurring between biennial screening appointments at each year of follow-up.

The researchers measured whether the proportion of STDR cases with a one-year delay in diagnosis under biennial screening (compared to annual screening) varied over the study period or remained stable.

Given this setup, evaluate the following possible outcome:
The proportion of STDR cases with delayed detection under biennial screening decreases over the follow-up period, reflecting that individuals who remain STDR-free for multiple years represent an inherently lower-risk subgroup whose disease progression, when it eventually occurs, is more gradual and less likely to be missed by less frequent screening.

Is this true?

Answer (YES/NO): NO